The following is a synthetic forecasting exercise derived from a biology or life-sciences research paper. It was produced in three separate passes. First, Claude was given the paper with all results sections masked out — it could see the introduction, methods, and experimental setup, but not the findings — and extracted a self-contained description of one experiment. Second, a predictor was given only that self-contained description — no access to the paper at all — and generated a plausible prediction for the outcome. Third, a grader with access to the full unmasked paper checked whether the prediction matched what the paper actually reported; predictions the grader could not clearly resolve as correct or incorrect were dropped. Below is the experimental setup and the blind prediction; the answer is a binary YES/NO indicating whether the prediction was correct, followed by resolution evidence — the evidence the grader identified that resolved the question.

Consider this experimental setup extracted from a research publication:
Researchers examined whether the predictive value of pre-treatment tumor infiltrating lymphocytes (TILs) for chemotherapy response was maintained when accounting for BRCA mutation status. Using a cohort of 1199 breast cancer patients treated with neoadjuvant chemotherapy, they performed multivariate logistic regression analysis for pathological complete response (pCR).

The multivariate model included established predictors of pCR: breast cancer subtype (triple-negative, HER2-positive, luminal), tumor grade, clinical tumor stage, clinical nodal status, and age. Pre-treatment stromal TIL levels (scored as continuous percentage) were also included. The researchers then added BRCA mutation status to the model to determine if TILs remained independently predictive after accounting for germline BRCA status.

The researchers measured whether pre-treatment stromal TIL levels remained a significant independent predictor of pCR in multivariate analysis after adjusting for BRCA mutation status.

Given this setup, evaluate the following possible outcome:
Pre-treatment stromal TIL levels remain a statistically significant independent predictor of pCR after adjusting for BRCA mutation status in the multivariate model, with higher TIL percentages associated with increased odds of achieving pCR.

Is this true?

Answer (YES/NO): YES